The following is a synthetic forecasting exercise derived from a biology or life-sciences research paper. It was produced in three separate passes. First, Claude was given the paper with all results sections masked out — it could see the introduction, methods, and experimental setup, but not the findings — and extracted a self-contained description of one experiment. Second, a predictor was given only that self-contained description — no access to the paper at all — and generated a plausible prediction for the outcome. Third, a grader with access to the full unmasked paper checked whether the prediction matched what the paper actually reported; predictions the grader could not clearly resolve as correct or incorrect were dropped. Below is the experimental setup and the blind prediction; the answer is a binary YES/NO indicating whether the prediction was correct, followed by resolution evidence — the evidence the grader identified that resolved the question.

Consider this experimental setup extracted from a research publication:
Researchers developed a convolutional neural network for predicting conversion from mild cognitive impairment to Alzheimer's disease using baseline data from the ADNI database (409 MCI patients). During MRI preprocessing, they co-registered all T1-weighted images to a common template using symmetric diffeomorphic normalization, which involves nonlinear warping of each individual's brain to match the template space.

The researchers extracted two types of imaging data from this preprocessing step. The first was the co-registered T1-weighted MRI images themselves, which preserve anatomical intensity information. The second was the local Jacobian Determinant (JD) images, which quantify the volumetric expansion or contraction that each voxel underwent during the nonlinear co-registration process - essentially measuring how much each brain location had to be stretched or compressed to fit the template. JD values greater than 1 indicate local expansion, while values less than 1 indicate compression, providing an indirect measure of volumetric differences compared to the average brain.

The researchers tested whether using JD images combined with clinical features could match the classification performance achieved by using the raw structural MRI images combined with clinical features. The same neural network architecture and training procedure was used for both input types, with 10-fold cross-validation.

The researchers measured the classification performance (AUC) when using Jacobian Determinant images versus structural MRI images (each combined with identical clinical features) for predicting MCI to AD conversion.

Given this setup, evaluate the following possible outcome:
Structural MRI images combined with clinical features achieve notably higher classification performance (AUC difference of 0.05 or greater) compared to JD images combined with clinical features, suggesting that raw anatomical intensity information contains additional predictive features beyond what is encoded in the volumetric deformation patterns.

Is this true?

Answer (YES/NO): YES